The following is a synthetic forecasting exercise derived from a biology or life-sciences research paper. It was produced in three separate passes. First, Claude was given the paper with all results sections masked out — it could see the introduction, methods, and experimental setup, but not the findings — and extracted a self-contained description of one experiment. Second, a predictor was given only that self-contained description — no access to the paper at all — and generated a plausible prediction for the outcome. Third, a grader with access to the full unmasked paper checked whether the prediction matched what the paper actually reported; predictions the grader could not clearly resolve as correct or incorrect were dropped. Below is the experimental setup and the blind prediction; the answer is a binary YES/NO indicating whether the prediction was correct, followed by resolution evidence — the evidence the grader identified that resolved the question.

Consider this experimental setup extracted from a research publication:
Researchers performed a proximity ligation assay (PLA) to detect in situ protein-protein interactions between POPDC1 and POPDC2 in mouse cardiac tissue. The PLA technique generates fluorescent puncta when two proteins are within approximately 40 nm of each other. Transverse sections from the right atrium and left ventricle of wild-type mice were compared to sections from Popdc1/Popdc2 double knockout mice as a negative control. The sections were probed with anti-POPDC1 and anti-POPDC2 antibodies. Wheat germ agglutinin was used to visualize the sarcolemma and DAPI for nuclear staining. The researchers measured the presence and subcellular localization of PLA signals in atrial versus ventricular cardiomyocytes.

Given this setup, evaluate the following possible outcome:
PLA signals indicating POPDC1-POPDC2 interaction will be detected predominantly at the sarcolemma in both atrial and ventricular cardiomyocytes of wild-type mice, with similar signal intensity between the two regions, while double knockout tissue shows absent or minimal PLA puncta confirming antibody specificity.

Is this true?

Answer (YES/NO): NO